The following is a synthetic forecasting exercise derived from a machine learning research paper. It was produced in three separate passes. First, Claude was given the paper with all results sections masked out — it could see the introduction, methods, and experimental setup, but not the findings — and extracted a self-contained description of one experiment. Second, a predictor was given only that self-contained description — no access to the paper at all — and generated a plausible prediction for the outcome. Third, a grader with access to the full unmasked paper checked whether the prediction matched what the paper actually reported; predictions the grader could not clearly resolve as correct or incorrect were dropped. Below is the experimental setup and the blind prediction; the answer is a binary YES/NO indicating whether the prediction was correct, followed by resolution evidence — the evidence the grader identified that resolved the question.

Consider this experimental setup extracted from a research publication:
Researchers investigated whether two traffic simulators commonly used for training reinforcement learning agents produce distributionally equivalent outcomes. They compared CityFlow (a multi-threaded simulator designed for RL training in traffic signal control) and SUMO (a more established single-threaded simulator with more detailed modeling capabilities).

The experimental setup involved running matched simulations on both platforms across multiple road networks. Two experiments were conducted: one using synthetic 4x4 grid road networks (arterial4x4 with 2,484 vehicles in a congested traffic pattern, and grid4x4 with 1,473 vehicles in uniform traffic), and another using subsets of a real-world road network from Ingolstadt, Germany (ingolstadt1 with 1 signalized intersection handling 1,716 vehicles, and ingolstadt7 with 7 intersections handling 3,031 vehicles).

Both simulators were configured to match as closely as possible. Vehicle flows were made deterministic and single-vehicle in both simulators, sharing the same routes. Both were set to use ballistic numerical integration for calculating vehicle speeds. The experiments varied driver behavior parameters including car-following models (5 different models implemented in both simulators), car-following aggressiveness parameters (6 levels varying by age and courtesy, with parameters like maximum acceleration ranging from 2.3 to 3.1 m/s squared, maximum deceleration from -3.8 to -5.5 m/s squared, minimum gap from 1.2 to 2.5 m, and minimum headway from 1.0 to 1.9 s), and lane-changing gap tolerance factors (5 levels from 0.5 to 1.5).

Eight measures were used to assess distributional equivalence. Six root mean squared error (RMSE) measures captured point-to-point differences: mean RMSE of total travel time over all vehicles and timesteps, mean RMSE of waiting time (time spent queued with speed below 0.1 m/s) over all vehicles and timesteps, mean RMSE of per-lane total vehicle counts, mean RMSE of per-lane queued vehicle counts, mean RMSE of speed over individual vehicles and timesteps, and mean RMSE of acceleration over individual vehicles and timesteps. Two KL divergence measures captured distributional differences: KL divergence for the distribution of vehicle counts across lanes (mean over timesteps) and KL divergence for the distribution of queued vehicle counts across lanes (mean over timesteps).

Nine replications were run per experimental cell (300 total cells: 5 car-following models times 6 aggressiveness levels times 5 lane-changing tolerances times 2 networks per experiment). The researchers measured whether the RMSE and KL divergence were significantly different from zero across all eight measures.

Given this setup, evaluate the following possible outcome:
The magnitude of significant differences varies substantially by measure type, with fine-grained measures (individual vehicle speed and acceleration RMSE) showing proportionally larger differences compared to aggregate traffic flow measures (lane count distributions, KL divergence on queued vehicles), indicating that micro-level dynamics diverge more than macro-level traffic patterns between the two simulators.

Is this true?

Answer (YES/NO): NO